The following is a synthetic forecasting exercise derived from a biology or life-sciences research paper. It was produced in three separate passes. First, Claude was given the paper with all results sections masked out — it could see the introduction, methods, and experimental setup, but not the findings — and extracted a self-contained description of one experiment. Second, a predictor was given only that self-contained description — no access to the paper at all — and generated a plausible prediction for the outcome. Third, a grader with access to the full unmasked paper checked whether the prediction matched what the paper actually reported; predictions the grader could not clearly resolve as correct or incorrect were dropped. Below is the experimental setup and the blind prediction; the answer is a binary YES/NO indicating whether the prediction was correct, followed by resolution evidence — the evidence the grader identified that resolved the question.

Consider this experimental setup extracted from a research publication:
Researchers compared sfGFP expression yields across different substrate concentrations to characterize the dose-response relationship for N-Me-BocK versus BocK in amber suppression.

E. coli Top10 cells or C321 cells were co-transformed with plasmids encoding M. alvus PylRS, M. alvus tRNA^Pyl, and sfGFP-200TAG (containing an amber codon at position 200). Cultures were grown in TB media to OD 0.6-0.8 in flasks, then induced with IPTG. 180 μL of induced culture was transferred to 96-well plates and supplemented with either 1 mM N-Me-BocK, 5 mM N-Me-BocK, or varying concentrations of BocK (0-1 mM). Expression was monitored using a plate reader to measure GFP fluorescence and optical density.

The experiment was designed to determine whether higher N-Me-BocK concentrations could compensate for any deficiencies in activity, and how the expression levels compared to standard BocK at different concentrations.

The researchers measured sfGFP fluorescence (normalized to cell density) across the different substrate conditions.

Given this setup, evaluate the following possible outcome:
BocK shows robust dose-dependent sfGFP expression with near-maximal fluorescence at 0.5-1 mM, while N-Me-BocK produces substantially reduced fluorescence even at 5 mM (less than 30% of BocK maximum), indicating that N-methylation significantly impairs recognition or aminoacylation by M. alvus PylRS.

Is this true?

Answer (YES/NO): NO